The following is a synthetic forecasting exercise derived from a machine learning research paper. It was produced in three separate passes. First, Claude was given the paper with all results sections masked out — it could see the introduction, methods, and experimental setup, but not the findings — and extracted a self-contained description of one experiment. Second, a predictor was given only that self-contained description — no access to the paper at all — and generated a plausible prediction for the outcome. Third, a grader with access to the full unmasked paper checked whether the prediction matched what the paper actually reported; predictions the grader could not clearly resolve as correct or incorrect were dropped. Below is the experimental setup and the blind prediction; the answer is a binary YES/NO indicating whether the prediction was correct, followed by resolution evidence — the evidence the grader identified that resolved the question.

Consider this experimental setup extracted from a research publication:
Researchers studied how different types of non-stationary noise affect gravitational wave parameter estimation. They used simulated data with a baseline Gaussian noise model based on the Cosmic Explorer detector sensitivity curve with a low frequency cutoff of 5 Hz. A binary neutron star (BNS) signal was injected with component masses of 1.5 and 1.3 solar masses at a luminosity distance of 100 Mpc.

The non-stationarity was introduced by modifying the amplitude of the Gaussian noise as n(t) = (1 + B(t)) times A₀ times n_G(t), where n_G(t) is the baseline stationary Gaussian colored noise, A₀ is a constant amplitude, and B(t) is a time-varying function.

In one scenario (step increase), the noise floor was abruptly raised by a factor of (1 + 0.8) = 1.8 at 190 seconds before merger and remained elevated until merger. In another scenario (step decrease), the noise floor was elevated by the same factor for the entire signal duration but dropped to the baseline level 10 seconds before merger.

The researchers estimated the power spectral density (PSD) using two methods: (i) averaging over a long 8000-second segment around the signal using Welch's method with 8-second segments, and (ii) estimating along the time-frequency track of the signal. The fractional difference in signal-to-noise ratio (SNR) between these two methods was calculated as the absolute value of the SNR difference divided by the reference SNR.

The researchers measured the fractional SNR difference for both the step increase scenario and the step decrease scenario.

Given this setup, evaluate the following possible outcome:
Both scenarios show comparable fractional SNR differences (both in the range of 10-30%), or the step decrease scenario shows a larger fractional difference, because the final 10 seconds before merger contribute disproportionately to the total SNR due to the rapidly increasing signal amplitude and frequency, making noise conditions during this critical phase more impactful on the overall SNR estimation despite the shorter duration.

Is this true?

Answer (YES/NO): NO